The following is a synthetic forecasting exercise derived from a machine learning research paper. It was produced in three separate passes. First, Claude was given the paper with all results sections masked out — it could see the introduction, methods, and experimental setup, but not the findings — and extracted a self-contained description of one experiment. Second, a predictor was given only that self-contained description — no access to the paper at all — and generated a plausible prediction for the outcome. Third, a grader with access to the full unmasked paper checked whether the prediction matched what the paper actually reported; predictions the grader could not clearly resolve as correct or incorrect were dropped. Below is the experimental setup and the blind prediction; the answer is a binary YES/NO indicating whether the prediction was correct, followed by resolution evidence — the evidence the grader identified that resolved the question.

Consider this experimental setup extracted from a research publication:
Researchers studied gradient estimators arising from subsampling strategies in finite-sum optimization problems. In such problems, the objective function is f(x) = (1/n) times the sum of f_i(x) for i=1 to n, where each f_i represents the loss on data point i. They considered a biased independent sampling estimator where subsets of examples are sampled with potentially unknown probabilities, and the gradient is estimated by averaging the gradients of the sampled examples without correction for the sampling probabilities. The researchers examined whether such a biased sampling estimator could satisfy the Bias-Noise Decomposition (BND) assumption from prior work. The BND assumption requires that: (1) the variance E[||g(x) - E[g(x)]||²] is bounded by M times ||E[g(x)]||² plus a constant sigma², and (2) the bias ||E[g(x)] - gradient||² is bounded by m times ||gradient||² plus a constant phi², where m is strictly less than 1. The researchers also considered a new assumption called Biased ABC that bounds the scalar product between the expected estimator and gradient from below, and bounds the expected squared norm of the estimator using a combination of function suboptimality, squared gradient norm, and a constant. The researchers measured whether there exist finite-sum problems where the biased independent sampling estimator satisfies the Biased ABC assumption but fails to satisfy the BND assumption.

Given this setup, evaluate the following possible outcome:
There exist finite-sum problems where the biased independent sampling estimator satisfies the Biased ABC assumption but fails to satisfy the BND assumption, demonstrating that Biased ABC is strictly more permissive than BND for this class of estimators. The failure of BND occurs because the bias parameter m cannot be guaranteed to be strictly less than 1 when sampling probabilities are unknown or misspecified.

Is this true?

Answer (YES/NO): YES